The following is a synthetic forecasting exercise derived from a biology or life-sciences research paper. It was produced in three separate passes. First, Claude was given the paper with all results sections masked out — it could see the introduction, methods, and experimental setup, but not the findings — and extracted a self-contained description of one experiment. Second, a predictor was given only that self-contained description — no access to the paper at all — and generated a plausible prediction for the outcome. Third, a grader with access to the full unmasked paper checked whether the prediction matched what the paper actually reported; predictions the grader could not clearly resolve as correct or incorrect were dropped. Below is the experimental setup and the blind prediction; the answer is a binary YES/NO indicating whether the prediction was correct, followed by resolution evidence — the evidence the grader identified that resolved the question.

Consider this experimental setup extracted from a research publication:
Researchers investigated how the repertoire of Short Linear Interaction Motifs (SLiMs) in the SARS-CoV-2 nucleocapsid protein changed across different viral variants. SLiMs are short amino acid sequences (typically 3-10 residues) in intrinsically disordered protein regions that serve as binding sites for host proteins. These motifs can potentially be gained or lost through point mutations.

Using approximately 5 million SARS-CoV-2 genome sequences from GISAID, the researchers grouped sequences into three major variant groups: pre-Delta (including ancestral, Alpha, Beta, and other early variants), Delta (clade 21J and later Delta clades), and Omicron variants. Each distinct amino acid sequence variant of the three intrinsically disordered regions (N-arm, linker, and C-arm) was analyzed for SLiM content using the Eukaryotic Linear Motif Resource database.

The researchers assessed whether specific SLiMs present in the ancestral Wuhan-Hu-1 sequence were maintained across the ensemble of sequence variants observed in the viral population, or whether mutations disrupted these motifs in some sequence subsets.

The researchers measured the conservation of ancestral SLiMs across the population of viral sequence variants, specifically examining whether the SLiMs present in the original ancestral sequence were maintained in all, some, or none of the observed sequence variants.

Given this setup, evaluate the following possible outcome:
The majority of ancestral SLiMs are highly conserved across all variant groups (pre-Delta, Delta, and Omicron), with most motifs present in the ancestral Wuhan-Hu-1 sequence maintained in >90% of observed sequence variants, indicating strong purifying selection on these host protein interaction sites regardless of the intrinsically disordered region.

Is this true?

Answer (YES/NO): NO